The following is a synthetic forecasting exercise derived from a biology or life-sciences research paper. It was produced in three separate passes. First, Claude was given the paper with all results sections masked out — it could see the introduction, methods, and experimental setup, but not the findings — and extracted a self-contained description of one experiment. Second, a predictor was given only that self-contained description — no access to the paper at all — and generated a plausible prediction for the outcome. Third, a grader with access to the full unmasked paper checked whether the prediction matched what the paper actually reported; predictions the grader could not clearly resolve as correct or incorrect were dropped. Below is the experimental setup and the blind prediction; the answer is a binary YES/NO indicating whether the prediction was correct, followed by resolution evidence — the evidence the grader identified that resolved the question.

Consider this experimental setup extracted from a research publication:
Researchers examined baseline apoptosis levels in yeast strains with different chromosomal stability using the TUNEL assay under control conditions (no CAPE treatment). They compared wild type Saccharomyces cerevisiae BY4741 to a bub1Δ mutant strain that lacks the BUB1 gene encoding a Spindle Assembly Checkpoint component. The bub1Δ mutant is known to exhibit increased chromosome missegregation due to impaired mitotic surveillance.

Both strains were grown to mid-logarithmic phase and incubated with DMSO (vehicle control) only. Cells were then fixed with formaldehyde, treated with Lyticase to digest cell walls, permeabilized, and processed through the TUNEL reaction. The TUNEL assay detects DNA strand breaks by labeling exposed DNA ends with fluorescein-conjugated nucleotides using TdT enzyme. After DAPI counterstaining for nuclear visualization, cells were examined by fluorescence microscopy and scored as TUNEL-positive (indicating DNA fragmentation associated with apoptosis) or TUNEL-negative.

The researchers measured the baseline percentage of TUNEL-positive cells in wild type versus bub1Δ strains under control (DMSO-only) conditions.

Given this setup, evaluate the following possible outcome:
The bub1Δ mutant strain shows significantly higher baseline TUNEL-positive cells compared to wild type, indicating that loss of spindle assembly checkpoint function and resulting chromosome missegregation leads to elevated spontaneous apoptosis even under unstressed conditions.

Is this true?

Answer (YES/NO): YES